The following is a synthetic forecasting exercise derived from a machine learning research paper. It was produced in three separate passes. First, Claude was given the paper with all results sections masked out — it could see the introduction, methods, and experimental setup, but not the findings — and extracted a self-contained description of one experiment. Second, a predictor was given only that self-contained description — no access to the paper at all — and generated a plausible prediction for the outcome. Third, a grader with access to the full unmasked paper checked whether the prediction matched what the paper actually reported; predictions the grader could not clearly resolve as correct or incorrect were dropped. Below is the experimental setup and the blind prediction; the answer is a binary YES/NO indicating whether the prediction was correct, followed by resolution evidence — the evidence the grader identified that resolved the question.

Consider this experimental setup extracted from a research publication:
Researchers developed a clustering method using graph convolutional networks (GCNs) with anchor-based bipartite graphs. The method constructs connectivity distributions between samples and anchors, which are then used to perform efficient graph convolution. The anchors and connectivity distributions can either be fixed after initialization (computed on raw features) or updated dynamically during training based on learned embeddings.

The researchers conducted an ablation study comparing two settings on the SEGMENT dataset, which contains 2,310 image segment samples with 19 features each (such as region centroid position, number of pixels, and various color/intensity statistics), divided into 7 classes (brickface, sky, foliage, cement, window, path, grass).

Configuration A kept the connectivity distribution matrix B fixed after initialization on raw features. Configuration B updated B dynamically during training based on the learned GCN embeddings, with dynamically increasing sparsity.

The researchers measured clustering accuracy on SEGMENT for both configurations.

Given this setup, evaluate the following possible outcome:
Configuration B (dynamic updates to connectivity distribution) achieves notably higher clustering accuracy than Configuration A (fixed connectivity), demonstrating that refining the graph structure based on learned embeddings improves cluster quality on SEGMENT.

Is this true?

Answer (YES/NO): YES